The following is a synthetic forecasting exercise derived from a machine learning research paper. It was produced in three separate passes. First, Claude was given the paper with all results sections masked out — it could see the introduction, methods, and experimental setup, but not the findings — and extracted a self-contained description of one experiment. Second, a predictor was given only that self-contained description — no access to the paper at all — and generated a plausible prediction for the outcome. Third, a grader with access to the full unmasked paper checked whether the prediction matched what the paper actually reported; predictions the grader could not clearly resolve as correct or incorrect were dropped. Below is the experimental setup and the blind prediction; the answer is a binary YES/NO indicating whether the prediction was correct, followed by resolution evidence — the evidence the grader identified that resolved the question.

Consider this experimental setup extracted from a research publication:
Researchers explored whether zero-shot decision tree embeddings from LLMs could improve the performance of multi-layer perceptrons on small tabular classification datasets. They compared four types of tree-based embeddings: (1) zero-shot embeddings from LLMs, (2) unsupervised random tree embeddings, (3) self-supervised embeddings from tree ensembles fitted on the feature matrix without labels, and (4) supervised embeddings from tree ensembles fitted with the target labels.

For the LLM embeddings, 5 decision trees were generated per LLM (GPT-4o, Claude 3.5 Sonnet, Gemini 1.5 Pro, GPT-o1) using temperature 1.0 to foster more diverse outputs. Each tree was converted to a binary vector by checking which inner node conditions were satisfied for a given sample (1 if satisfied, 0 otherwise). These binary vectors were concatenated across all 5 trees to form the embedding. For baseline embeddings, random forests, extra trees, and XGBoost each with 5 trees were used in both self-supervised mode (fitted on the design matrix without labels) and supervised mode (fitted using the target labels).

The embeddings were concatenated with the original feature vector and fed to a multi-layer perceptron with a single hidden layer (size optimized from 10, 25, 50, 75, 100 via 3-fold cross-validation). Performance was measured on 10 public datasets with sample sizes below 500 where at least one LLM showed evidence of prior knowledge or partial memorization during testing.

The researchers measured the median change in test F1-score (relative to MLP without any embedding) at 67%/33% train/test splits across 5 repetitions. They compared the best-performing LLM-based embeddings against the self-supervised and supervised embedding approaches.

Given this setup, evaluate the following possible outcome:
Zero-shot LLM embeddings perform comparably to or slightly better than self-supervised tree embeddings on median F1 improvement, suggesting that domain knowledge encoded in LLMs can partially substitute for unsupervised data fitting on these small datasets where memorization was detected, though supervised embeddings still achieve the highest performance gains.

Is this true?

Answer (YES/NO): NO